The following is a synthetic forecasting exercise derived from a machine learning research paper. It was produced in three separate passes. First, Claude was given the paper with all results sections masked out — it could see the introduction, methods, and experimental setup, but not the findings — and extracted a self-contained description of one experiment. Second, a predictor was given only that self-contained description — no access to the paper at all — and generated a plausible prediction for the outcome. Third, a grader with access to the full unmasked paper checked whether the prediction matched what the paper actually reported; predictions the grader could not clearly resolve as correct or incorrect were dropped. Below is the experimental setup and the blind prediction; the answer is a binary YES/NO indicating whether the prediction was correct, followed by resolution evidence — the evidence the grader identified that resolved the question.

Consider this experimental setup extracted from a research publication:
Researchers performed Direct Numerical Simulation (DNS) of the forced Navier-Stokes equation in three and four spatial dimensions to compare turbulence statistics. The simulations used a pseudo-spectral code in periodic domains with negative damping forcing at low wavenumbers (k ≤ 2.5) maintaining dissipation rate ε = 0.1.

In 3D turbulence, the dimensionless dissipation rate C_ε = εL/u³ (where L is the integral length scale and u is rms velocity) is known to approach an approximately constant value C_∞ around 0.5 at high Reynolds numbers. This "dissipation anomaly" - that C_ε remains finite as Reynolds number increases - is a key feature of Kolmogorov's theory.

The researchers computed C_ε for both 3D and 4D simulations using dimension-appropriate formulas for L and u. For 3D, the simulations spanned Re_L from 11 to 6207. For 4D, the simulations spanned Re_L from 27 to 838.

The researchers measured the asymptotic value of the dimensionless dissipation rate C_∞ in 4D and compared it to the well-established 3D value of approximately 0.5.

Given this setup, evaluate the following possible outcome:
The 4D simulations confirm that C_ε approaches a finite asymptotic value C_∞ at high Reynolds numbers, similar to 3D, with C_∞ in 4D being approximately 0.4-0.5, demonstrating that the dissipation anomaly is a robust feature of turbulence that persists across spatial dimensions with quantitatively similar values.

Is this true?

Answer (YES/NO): NO